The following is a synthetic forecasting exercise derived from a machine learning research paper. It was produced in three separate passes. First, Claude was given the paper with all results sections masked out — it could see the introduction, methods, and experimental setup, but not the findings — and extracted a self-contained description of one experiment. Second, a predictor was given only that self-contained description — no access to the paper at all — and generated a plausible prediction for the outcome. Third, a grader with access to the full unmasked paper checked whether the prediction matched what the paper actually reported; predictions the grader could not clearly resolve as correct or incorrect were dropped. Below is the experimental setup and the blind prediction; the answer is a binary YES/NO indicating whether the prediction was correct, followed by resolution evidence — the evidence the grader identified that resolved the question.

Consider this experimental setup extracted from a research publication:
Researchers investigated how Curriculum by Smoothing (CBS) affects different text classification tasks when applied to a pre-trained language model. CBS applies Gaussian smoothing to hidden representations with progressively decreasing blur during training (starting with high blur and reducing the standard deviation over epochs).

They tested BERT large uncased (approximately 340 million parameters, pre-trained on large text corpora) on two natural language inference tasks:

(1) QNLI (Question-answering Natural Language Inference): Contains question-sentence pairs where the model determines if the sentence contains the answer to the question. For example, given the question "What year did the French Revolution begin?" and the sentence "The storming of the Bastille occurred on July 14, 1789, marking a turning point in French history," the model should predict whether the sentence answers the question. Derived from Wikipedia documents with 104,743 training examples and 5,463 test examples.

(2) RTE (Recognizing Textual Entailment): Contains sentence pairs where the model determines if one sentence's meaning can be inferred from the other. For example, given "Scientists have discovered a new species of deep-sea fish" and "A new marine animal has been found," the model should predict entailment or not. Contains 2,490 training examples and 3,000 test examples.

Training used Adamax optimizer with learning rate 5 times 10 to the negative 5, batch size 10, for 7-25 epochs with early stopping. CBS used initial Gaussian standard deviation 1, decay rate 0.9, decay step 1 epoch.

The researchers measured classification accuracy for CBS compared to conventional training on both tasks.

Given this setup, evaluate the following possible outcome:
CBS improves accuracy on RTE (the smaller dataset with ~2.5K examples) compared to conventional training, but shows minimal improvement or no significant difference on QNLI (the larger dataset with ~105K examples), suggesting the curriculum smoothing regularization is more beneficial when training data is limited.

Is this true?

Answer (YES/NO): NO